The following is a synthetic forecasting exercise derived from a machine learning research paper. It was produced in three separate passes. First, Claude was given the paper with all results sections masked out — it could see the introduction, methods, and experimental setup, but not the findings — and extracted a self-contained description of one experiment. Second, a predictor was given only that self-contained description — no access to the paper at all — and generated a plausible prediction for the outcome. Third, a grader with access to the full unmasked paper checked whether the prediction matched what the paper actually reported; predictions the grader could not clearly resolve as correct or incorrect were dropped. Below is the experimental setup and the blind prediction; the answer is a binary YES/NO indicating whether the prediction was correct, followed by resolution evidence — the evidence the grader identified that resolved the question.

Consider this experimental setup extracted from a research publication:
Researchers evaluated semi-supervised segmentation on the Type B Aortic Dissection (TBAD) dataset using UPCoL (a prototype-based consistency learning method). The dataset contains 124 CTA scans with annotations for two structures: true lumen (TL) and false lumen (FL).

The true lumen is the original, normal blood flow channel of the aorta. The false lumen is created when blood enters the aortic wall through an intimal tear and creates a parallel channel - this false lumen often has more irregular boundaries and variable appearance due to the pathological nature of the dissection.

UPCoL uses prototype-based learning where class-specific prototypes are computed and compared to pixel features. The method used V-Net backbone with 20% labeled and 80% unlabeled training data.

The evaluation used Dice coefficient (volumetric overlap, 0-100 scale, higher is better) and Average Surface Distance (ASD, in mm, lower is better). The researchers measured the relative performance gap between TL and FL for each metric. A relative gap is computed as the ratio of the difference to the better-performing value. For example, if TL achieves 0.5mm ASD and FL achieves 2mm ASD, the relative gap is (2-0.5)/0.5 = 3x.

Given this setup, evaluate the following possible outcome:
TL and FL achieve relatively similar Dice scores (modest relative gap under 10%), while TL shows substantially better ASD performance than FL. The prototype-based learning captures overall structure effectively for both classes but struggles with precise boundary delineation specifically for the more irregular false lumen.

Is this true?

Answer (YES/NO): NO